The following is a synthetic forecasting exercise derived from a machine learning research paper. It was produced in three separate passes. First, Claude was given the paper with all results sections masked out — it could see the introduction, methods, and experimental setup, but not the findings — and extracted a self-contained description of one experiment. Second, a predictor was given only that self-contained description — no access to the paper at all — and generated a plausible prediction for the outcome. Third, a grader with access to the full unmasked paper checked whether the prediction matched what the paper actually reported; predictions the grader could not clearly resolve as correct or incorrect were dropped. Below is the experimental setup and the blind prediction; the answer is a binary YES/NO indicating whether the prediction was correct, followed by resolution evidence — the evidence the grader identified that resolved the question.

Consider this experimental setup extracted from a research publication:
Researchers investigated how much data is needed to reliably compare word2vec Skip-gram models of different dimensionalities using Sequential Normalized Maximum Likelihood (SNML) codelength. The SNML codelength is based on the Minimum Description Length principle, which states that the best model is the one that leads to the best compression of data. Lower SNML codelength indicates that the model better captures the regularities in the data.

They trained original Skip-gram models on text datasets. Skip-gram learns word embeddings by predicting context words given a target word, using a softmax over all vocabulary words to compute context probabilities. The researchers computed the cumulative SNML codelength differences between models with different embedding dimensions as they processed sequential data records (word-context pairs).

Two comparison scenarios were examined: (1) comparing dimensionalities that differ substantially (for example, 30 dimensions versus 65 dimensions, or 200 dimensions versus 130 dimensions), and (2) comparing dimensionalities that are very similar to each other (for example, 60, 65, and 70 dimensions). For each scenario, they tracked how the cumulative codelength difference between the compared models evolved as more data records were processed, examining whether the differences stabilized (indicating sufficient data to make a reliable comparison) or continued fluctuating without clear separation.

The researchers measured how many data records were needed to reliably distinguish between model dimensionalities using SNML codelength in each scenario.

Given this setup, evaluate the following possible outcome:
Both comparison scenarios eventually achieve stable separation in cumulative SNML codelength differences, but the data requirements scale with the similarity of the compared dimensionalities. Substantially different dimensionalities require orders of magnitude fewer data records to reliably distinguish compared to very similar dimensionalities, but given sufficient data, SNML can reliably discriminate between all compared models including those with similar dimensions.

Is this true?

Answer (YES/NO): NO